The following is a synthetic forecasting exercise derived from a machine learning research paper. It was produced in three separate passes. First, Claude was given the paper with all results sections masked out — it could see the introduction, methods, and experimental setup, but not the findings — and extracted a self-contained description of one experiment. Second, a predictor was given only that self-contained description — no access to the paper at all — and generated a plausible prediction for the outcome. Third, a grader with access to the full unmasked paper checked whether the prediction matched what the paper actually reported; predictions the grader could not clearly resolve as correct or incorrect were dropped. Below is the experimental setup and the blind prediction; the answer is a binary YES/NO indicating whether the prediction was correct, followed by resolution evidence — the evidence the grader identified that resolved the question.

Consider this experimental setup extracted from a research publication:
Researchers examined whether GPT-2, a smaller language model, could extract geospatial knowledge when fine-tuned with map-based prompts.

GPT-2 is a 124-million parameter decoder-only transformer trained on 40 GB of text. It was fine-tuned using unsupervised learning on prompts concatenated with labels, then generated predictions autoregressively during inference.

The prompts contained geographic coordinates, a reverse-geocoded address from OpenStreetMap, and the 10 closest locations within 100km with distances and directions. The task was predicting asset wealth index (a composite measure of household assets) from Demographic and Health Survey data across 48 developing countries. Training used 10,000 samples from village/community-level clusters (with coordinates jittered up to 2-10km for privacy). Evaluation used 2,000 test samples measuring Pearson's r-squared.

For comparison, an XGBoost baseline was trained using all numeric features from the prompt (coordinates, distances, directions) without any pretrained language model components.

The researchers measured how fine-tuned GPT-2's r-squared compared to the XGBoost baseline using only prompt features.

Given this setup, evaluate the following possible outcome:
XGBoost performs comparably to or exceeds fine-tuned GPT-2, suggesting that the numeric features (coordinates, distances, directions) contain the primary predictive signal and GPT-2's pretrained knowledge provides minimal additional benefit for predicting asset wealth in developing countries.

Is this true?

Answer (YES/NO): YES